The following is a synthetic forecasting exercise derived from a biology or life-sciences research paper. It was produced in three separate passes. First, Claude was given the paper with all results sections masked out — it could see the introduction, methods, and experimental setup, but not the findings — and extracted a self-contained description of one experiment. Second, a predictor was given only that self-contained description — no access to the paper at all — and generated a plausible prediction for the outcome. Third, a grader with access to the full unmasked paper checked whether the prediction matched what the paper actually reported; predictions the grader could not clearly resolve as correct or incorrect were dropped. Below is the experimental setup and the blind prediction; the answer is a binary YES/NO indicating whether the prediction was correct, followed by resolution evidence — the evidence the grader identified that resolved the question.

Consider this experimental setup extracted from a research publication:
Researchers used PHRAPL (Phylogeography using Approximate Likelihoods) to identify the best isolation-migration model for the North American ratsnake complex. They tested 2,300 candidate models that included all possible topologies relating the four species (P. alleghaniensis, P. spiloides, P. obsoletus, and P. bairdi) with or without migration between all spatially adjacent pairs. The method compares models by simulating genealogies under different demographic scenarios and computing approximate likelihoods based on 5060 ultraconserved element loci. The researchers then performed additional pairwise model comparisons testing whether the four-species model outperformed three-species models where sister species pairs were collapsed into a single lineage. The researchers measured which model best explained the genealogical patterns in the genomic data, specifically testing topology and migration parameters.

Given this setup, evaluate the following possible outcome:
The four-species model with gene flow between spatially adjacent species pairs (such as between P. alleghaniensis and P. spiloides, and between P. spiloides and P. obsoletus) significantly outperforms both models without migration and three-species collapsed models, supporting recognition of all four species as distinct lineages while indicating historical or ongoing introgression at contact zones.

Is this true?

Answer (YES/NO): YES